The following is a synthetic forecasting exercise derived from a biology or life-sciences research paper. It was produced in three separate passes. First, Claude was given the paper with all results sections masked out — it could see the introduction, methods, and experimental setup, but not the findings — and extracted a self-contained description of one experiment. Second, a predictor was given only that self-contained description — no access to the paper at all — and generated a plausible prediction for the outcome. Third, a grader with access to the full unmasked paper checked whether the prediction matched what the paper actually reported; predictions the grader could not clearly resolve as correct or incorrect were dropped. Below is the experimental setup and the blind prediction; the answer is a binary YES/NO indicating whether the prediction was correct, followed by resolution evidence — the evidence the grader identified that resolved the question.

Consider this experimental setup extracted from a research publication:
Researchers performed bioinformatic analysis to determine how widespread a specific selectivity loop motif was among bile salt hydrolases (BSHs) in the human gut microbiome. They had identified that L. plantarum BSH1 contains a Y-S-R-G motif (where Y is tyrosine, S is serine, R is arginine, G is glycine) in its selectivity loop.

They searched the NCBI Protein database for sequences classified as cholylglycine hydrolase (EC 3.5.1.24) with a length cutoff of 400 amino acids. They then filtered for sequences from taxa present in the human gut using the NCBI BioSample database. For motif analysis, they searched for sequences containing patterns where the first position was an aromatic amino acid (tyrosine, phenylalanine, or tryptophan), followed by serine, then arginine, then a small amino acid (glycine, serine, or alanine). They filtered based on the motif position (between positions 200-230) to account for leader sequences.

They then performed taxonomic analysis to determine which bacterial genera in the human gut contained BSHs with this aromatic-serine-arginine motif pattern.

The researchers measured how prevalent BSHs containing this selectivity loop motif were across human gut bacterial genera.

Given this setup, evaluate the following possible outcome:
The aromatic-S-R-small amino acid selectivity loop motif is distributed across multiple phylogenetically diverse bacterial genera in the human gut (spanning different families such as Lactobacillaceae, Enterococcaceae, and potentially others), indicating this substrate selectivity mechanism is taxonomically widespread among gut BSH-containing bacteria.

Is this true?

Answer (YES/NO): YES